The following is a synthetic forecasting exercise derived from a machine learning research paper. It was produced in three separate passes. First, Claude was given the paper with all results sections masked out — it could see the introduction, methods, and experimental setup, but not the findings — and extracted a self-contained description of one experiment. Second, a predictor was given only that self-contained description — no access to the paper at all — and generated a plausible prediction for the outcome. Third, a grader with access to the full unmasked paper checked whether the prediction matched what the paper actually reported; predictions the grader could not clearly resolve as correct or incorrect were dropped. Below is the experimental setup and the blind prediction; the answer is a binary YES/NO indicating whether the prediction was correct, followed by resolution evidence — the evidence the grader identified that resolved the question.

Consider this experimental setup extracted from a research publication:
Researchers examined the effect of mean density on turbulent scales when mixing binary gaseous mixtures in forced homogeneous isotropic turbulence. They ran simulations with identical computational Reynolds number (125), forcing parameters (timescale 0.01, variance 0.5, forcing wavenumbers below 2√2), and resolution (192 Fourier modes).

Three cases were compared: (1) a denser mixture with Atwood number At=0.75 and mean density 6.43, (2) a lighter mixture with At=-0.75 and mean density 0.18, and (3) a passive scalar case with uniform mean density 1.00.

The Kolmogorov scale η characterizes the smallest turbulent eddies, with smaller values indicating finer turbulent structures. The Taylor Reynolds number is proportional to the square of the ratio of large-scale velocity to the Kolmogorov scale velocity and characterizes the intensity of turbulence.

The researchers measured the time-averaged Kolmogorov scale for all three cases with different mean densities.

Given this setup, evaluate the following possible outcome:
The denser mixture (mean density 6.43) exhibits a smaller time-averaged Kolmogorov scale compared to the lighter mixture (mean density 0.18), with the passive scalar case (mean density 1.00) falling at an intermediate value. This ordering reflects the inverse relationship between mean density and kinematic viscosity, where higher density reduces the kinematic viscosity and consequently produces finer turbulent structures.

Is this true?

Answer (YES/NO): YES